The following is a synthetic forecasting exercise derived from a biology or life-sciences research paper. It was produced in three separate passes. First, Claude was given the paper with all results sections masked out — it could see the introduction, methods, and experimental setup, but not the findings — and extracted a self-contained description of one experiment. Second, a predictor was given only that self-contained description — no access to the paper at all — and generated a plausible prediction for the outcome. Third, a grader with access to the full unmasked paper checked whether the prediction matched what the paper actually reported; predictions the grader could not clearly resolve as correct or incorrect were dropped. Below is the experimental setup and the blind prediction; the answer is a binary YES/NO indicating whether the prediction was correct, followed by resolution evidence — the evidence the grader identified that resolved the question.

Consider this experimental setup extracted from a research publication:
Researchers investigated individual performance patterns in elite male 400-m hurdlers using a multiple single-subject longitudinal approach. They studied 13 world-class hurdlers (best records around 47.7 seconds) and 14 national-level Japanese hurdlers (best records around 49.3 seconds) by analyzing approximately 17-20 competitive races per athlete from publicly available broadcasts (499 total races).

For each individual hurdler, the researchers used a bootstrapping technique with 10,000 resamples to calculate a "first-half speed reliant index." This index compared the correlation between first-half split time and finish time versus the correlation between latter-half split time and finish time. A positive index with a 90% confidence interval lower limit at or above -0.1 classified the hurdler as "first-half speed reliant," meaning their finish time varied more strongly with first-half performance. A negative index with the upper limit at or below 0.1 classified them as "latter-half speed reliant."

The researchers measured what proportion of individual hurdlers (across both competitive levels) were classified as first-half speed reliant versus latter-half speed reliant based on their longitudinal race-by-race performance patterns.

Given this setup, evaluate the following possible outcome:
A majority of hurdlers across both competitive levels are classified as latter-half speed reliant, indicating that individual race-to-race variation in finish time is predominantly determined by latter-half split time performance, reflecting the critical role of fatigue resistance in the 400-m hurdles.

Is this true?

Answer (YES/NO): YES